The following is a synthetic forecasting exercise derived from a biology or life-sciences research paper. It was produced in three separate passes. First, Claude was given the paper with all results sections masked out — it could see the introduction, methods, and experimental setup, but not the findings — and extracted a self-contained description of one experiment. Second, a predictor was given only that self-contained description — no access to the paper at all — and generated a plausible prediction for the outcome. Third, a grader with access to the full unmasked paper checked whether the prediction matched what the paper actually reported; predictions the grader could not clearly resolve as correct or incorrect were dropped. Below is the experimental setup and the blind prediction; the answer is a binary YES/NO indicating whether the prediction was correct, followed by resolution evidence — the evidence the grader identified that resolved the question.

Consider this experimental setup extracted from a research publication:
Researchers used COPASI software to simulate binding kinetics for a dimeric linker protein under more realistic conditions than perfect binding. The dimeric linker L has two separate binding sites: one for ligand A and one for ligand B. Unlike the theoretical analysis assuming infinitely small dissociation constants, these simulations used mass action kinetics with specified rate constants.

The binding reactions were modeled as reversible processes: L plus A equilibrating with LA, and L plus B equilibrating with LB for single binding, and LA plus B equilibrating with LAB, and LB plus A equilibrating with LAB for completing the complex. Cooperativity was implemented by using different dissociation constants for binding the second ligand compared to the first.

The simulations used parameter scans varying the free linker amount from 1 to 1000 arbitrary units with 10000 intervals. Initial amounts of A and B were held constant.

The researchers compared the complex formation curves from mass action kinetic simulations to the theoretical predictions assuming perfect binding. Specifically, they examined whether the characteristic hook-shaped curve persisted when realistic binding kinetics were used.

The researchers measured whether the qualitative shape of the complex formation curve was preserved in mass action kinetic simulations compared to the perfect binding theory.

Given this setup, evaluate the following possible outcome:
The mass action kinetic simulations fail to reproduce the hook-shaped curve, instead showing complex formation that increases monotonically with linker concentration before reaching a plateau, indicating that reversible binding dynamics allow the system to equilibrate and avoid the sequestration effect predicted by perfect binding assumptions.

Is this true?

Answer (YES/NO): NO